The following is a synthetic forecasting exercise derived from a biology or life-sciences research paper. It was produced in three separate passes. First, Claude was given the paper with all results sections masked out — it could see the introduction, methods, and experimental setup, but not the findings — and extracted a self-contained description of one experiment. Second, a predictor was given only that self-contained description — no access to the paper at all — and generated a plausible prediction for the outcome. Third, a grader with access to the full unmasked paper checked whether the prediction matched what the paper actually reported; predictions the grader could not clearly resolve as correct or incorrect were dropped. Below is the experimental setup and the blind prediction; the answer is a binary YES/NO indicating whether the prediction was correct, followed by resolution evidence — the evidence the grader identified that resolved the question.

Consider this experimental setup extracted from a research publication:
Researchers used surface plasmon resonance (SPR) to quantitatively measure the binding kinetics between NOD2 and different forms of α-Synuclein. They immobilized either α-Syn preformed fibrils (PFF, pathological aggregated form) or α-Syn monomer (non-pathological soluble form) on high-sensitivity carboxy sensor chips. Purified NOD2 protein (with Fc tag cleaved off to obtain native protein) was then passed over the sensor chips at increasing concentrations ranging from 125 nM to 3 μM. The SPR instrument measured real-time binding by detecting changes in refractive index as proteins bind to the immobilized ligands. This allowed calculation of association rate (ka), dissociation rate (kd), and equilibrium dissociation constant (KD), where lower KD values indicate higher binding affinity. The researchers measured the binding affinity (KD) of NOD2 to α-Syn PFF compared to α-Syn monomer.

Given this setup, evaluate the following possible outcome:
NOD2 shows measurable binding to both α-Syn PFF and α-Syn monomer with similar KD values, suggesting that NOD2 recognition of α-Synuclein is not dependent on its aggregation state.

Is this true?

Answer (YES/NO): NO